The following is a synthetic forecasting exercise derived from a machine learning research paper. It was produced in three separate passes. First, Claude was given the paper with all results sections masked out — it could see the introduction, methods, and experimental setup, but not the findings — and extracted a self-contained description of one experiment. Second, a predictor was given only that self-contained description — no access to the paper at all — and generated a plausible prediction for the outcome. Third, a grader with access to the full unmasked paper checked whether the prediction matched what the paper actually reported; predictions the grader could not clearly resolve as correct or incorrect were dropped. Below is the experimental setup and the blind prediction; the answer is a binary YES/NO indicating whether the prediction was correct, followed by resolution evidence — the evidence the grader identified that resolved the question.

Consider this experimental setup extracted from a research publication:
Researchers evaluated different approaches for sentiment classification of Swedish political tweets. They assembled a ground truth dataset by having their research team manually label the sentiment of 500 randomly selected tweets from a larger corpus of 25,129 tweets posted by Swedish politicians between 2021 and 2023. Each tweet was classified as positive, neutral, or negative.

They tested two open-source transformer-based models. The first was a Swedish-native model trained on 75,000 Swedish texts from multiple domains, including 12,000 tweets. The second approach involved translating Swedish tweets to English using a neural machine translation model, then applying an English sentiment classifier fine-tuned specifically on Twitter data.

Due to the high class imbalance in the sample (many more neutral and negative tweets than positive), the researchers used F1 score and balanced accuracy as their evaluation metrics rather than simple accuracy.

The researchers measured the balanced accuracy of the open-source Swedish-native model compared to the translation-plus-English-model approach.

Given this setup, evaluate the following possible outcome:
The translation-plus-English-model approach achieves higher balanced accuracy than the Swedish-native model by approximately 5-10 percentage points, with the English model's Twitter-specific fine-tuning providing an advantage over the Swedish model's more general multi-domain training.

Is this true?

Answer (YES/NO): NO